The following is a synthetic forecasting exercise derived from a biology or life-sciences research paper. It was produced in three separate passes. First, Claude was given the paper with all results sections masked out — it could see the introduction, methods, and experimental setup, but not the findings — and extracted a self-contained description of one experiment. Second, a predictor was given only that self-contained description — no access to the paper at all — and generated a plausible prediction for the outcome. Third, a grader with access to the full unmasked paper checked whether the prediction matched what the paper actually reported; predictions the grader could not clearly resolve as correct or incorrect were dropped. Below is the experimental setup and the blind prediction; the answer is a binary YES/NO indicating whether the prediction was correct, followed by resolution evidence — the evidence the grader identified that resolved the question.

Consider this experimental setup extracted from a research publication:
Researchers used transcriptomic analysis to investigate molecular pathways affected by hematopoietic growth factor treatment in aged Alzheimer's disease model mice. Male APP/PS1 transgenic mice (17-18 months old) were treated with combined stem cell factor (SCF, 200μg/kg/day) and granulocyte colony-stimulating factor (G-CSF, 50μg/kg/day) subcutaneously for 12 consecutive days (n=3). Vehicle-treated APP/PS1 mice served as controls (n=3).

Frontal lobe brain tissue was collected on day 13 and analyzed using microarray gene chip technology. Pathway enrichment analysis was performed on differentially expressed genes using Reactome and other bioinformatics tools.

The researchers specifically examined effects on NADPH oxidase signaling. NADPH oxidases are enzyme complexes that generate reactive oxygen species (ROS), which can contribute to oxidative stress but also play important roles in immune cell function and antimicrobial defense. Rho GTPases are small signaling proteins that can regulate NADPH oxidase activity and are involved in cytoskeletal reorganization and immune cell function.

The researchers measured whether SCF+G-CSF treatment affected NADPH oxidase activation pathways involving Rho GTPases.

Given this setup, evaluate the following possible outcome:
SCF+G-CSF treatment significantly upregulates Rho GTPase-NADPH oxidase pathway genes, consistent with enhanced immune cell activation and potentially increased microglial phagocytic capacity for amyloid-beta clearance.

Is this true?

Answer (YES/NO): YES